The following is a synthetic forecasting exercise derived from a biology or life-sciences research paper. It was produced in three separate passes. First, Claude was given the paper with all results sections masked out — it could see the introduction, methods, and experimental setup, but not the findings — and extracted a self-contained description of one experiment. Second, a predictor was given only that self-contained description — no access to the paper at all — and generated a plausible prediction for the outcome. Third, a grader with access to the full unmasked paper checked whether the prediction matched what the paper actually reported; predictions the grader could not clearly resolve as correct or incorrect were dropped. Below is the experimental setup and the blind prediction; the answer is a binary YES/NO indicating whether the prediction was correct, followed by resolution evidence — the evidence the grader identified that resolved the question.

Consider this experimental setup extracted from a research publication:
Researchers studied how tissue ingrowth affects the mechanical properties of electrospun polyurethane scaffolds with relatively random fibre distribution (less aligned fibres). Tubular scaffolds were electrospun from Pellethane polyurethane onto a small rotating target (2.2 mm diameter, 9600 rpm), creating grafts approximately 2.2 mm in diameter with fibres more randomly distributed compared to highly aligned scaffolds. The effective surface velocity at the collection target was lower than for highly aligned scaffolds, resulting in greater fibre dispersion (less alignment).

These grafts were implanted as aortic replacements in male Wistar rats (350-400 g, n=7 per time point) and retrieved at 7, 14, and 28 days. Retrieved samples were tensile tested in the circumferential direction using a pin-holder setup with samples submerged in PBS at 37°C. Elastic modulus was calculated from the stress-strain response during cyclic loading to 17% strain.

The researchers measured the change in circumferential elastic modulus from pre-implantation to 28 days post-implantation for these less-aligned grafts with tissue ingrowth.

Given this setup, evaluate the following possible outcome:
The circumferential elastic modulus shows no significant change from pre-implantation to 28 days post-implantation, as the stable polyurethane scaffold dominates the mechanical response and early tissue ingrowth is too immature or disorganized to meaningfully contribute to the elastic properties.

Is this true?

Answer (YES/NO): NO